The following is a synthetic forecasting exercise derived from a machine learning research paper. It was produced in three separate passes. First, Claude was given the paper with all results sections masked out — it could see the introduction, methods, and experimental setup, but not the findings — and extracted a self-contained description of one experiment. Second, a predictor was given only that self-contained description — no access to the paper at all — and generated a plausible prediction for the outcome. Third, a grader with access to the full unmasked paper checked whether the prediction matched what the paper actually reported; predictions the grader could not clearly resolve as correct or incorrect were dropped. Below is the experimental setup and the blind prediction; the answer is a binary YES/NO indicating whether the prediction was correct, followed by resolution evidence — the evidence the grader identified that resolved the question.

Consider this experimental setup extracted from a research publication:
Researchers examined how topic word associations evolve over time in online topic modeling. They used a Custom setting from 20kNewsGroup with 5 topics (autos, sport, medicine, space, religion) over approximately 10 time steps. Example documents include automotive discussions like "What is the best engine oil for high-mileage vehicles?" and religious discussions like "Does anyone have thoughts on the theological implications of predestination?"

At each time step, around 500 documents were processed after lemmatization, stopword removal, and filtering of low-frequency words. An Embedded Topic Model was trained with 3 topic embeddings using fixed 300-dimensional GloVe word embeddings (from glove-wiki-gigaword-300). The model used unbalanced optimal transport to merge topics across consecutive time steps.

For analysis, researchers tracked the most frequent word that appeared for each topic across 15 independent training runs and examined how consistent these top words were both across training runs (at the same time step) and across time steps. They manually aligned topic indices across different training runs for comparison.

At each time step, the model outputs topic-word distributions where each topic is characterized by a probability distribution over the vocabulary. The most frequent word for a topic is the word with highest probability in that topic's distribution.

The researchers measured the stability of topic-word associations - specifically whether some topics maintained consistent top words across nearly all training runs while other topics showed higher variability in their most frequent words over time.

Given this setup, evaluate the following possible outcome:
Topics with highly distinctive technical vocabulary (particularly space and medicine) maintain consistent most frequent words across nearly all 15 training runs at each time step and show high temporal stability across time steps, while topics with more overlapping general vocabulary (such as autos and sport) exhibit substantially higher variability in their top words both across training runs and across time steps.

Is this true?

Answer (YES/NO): NO